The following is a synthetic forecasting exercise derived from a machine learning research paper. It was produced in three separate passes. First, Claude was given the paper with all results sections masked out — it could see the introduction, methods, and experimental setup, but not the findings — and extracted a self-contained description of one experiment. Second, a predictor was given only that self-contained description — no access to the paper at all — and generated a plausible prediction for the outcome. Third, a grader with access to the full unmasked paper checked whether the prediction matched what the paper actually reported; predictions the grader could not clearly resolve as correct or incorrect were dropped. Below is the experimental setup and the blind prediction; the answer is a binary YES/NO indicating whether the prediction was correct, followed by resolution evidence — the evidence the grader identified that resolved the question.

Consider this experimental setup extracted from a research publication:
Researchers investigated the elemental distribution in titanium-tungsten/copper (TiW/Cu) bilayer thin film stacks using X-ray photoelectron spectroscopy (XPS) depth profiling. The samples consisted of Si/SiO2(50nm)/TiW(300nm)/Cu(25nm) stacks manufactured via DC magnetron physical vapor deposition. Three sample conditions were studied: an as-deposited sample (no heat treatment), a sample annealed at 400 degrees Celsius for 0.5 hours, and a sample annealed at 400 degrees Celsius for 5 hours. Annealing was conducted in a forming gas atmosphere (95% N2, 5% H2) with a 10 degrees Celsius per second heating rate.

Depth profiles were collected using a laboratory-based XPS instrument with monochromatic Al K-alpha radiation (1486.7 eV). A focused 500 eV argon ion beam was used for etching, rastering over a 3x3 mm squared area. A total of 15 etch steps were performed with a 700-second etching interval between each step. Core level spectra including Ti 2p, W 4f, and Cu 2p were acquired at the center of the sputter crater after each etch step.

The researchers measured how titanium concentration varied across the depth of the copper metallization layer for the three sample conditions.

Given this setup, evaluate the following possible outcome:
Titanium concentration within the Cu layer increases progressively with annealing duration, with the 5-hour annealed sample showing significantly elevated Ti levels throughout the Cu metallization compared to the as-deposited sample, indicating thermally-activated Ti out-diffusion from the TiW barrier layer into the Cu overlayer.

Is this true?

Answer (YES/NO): NO